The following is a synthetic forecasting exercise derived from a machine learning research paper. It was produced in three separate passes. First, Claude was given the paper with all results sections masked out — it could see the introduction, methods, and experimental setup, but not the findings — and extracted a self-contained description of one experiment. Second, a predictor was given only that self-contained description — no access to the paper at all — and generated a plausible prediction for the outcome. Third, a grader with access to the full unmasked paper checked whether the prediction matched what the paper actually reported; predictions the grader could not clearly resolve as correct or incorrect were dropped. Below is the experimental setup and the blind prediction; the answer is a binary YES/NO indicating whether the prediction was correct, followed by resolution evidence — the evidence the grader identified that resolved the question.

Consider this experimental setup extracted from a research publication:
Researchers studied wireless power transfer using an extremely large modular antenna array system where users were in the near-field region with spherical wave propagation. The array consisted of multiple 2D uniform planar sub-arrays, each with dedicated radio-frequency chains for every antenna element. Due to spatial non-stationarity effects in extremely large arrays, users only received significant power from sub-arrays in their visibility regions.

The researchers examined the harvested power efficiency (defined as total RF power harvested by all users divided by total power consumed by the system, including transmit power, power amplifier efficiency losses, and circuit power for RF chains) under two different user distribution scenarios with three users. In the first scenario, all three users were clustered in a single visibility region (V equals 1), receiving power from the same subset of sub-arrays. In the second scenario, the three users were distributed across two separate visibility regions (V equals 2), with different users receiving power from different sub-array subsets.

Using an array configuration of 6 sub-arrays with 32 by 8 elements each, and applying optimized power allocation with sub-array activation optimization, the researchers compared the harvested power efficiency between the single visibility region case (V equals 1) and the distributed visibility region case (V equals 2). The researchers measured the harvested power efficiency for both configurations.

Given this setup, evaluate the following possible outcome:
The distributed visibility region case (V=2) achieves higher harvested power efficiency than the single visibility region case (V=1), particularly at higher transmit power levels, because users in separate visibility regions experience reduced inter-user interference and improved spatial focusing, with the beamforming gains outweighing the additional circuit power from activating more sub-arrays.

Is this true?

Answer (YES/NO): NO